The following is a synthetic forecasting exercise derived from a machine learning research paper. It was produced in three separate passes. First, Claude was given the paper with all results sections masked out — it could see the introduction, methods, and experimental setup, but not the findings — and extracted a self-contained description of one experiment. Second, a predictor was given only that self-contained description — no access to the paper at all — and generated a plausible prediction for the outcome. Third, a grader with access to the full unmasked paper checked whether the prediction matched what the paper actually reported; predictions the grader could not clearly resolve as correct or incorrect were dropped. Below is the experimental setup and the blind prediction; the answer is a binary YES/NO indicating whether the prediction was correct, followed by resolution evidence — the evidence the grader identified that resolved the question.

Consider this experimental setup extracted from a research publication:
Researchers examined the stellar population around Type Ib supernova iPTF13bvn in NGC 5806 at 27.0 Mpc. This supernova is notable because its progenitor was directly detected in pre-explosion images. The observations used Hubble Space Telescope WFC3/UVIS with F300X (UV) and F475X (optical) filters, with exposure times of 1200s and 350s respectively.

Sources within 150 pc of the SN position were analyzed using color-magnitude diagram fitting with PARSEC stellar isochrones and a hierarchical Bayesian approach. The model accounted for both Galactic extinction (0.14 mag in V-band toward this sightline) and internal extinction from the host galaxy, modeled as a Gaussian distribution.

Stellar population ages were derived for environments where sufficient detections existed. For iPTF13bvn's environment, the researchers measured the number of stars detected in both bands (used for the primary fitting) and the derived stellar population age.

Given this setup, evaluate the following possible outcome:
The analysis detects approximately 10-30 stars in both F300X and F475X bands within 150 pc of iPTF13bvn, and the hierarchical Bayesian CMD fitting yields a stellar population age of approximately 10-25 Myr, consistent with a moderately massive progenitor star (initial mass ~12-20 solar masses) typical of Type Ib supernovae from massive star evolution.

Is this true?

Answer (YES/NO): NO